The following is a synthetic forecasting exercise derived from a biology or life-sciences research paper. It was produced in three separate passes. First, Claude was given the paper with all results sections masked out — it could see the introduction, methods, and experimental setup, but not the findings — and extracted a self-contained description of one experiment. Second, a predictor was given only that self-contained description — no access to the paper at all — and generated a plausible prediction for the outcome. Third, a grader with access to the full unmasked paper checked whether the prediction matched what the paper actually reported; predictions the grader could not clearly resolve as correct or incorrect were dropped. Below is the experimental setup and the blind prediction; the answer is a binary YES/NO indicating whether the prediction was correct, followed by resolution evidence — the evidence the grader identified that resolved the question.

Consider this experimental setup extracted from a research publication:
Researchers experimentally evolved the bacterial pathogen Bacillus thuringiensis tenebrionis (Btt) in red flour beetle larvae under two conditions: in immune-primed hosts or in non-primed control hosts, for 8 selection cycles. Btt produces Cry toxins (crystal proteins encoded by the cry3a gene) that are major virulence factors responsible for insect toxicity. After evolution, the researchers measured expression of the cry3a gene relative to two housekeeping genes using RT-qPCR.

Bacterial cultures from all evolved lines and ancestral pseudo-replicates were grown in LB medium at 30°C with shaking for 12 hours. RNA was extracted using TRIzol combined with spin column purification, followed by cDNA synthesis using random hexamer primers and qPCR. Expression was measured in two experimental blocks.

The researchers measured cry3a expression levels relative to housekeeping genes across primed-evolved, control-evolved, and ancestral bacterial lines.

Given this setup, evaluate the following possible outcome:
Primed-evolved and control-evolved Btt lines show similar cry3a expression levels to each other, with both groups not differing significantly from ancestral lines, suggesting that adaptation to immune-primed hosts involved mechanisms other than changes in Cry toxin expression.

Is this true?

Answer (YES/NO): YES